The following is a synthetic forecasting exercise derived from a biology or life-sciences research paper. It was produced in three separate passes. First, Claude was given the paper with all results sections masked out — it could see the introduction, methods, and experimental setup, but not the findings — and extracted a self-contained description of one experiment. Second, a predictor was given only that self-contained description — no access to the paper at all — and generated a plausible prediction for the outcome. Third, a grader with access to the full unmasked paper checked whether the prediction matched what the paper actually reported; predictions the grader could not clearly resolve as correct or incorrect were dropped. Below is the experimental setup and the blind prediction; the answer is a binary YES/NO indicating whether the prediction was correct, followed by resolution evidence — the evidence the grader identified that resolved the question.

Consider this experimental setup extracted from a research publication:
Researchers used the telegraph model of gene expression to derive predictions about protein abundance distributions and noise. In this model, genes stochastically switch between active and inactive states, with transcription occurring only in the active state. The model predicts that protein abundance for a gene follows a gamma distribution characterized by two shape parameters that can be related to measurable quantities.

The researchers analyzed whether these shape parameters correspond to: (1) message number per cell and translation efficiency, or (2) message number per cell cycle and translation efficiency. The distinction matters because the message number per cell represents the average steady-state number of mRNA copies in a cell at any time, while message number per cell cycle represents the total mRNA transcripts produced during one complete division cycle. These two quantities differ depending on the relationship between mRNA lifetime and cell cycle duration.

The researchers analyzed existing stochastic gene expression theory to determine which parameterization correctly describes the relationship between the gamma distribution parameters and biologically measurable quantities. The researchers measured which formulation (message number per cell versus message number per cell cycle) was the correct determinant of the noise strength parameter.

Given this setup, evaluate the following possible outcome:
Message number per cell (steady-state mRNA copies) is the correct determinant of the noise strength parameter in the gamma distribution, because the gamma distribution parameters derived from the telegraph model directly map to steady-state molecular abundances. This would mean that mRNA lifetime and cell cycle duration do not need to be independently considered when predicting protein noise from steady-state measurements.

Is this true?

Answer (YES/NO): NO